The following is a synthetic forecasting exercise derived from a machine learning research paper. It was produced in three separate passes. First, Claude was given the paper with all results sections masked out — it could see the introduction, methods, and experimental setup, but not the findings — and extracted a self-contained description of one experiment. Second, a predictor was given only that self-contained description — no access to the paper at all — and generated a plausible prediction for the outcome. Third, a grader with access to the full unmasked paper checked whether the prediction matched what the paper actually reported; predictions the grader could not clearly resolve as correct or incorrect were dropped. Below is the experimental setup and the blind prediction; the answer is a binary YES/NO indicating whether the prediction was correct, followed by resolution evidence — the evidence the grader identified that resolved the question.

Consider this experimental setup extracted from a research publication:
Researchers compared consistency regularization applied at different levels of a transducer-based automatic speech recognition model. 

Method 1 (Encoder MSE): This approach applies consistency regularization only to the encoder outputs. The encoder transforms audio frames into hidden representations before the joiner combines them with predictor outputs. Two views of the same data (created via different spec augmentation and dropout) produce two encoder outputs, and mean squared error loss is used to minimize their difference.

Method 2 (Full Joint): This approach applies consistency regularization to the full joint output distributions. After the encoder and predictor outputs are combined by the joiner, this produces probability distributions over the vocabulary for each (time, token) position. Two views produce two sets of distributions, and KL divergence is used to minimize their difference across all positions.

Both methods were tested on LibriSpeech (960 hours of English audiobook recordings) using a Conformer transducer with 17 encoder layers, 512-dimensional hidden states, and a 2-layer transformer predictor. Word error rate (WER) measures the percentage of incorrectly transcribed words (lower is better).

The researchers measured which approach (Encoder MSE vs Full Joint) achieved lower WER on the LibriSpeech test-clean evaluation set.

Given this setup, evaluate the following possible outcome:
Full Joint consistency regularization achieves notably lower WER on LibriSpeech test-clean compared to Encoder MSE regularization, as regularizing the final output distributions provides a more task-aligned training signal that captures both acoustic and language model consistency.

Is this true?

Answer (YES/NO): NO